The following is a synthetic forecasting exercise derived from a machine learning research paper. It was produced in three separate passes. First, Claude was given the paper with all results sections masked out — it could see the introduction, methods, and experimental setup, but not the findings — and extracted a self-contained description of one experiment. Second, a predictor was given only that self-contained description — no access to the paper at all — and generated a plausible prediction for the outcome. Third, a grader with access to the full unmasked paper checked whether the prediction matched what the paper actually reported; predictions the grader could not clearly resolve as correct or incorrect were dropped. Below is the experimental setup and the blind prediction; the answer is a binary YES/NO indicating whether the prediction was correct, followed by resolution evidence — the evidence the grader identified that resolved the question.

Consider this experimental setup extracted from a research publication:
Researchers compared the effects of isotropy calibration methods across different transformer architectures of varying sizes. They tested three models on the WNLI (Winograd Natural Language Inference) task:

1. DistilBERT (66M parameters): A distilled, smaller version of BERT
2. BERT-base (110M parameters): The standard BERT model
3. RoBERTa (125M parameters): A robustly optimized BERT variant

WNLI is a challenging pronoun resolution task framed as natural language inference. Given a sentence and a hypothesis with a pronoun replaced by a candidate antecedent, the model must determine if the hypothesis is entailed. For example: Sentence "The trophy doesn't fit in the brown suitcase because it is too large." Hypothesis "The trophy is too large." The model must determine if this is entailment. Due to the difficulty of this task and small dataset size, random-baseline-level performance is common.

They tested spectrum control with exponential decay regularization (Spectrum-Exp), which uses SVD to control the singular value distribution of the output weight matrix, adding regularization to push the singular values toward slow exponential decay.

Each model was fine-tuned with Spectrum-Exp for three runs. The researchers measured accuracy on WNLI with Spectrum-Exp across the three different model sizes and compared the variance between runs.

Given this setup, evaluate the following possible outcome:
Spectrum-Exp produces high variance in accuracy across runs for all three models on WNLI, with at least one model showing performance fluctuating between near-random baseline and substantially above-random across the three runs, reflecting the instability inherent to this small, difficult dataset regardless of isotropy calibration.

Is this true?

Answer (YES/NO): NO